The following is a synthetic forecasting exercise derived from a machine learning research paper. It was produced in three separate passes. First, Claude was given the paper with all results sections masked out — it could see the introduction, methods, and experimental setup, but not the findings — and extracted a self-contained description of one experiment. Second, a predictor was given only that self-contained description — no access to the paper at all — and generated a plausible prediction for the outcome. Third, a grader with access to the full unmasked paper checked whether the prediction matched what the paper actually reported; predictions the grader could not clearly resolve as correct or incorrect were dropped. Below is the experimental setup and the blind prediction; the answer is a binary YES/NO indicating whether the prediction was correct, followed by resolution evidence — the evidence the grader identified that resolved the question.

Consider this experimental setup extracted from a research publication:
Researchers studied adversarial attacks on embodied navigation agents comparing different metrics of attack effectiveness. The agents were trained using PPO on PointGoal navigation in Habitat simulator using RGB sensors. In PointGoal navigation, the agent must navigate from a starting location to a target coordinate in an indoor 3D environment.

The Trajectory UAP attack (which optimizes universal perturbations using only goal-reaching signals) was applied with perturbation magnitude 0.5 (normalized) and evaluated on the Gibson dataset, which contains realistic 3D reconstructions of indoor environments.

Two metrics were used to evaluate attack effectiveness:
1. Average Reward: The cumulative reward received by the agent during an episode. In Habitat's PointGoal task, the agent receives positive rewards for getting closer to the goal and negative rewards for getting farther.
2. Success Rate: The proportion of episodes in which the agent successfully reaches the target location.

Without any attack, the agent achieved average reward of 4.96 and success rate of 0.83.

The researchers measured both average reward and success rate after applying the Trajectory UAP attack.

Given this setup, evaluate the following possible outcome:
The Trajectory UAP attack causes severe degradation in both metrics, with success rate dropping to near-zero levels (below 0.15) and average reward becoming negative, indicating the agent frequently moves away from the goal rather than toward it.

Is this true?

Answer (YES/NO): YES